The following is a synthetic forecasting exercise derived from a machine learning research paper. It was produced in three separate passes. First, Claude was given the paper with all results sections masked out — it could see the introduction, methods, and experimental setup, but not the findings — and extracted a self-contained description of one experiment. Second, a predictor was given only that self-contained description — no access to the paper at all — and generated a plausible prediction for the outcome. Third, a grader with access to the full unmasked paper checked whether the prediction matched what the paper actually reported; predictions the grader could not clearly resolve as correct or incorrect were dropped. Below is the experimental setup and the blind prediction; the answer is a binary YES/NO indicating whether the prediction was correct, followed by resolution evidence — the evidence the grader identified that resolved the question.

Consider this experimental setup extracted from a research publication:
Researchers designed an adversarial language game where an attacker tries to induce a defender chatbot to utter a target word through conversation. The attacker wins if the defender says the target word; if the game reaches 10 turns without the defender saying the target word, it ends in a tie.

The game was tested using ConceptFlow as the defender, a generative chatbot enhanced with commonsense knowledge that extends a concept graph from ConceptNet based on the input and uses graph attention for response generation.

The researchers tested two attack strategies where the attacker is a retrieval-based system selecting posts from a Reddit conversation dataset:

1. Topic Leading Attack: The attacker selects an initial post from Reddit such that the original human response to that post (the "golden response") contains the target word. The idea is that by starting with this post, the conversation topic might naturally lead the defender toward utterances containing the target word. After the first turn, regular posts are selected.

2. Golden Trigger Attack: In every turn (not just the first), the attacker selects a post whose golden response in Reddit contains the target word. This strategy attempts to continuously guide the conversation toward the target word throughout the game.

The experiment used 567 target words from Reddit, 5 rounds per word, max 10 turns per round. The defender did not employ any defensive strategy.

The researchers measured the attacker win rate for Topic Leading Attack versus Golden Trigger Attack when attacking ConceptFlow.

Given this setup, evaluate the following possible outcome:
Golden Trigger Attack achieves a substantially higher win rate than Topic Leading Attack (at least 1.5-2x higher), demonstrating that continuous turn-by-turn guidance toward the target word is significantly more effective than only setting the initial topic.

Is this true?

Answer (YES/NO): YES